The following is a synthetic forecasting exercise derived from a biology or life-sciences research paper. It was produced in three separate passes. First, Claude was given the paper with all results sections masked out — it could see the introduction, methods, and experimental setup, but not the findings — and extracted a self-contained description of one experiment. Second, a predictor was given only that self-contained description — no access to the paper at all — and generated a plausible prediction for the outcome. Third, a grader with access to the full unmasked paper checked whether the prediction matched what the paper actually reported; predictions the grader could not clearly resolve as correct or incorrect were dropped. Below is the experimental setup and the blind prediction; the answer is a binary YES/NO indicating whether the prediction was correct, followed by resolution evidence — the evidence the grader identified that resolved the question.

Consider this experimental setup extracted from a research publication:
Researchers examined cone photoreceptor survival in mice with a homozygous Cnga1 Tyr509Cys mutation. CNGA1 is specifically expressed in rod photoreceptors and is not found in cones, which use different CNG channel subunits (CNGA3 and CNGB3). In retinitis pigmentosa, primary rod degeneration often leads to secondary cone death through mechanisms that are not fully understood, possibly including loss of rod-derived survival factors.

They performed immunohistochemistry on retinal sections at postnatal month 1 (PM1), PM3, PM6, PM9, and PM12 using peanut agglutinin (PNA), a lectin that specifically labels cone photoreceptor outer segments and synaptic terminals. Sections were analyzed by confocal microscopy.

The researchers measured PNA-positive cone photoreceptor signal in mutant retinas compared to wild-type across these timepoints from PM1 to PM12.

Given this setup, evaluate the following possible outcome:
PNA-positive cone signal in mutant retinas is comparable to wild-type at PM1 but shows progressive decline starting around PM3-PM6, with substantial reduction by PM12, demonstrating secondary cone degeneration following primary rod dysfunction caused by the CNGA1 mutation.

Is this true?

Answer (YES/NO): YES